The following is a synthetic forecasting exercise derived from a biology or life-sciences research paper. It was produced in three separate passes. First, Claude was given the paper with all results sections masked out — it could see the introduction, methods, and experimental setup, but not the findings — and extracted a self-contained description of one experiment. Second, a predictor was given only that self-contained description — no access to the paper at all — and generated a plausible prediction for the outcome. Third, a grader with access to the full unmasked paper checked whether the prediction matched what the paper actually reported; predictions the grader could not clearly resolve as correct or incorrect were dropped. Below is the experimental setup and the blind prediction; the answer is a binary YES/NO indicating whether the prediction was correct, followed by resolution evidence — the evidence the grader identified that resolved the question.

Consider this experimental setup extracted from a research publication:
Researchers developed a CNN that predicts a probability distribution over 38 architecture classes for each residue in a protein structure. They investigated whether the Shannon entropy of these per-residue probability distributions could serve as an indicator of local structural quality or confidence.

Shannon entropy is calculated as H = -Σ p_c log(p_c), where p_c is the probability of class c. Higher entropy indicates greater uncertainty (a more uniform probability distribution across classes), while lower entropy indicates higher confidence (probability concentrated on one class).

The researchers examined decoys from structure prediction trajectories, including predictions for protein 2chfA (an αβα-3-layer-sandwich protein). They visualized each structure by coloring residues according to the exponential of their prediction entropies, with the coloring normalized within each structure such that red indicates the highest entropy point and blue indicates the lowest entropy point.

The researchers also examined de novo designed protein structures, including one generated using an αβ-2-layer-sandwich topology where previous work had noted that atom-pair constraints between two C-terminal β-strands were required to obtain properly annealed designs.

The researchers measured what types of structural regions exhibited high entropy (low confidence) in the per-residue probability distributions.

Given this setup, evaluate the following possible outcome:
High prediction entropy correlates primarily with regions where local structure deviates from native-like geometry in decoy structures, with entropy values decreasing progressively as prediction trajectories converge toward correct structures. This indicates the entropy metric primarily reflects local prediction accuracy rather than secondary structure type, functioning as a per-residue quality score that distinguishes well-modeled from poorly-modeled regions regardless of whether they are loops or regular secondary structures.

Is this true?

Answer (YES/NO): NO